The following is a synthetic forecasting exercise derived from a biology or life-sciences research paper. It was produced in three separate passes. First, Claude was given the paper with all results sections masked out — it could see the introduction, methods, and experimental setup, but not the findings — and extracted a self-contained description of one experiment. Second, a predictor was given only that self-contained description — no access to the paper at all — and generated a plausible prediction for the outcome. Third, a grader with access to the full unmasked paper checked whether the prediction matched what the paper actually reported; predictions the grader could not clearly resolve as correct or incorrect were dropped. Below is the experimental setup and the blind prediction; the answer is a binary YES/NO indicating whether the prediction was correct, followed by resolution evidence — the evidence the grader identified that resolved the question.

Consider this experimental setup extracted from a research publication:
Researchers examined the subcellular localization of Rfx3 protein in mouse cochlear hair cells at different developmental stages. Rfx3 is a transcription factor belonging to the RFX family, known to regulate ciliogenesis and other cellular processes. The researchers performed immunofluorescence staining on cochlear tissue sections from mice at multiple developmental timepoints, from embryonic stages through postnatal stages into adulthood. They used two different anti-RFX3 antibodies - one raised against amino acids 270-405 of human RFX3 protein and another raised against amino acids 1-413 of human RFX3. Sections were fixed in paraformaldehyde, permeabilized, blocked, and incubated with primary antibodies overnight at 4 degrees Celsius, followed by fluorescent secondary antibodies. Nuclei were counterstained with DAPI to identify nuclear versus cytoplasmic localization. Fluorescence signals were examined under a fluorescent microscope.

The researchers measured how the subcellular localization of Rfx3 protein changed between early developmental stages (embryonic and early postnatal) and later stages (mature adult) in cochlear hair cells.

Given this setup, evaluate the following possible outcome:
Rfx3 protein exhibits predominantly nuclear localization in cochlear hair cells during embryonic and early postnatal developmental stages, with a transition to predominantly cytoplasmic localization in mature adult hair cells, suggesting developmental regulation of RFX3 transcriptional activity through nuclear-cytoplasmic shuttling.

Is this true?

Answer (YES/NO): NO